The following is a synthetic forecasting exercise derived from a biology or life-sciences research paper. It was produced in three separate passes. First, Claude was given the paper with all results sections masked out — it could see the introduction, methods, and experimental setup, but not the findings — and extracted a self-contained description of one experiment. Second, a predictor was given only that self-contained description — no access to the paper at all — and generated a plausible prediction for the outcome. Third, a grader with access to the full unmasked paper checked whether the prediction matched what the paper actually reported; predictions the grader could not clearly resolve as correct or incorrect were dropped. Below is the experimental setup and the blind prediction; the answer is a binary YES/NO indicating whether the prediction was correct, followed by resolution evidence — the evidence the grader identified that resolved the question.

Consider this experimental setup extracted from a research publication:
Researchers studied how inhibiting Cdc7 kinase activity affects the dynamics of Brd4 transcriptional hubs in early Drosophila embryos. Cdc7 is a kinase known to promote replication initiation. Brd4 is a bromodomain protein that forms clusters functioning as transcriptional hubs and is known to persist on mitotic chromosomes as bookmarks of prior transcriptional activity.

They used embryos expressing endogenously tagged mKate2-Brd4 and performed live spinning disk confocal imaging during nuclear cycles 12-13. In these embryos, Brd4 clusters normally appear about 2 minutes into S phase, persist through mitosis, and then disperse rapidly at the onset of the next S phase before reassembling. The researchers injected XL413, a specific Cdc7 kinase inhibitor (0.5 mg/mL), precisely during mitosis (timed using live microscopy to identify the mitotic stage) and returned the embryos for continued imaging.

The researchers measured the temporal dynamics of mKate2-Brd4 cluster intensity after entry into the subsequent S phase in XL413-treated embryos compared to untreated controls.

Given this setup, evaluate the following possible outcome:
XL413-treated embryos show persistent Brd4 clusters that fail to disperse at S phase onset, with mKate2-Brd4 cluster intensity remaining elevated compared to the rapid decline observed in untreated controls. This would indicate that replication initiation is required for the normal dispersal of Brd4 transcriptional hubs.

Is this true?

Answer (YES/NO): YES